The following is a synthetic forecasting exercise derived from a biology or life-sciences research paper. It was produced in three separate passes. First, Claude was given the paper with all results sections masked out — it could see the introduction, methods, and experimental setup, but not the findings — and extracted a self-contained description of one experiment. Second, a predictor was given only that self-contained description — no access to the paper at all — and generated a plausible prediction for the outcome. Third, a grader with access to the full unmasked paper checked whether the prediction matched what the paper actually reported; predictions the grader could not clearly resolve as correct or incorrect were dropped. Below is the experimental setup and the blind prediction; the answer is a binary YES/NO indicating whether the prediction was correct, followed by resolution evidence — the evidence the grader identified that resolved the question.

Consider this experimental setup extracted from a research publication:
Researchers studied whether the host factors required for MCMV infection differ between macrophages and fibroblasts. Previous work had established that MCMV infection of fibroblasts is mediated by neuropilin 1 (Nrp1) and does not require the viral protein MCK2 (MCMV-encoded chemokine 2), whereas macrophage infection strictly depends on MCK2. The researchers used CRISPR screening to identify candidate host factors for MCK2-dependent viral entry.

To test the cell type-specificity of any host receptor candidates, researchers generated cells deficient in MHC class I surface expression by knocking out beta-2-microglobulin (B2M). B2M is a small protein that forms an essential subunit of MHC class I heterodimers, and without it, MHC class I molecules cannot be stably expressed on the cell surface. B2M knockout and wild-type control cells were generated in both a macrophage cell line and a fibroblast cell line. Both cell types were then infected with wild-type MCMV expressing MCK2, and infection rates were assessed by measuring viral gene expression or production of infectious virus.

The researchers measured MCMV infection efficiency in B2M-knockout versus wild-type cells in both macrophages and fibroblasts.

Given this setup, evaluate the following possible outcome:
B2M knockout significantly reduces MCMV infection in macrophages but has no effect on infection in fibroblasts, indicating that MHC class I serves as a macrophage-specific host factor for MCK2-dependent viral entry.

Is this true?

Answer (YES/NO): NO